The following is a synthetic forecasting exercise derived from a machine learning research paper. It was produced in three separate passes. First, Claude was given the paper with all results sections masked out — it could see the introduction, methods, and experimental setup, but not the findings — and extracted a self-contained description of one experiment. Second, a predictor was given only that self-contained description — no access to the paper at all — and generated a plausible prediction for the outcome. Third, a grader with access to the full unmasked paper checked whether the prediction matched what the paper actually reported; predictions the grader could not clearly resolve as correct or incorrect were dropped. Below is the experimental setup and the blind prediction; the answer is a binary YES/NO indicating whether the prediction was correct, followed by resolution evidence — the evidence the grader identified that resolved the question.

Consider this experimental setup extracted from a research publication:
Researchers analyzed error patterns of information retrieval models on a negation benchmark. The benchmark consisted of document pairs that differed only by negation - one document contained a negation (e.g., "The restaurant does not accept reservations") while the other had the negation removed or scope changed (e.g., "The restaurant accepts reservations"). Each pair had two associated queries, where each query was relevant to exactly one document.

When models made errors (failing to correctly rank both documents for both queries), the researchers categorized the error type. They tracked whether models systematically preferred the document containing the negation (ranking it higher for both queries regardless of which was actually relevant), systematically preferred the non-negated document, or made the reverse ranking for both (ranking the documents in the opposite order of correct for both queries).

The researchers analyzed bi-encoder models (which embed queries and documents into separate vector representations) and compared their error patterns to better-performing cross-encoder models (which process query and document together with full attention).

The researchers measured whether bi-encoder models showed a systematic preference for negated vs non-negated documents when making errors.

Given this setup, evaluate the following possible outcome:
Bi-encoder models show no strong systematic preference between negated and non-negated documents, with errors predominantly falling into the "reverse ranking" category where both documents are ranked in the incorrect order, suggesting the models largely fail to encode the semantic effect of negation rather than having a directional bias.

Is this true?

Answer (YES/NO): NO